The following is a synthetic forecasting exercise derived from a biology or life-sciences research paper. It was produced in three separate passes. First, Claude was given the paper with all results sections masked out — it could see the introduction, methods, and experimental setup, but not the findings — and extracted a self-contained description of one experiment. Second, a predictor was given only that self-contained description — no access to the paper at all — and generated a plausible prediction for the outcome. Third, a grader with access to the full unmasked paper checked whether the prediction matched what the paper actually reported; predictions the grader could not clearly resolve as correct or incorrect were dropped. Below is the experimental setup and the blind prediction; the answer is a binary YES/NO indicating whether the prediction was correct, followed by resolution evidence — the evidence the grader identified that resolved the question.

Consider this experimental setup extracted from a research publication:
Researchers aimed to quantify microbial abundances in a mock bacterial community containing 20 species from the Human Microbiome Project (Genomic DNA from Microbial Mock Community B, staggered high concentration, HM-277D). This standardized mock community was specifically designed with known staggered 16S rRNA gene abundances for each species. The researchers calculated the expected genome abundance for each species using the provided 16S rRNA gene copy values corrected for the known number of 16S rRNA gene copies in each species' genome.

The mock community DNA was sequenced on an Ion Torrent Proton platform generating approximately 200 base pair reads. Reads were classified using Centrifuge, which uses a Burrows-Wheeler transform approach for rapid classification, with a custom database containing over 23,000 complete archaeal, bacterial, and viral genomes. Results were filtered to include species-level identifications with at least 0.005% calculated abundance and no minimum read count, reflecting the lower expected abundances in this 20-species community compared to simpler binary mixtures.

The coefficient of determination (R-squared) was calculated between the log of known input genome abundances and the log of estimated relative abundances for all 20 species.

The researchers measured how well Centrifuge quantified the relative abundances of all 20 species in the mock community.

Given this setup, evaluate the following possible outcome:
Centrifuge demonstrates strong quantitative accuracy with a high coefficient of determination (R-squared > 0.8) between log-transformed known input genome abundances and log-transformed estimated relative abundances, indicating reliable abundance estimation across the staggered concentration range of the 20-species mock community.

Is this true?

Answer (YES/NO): YES